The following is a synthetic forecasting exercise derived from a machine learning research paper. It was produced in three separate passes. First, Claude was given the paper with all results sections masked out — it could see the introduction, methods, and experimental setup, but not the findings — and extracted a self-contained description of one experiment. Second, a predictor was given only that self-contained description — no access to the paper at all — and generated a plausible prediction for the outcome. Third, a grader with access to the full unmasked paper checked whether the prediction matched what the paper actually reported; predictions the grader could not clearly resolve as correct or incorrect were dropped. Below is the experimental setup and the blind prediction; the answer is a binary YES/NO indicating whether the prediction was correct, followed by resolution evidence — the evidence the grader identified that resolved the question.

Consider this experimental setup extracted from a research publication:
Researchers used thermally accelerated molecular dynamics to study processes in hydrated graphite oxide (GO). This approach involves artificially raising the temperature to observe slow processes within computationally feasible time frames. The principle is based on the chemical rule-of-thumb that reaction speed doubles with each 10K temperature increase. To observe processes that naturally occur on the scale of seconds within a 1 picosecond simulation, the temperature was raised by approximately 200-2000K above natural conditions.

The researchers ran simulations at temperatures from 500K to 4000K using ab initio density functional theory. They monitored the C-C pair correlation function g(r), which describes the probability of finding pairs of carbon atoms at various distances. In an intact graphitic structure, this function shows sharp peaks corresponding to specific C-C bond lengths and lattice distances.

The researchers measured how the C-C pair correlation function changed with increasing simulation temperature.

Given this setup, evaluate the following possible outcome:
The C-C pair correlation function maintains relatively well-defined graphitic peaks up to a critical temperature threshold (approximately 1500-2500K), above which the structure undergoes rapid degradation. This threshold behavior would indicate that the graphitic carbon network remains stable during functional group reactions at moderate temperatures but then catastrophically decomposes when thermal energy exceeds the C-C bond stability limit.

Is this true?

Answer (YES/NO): YES